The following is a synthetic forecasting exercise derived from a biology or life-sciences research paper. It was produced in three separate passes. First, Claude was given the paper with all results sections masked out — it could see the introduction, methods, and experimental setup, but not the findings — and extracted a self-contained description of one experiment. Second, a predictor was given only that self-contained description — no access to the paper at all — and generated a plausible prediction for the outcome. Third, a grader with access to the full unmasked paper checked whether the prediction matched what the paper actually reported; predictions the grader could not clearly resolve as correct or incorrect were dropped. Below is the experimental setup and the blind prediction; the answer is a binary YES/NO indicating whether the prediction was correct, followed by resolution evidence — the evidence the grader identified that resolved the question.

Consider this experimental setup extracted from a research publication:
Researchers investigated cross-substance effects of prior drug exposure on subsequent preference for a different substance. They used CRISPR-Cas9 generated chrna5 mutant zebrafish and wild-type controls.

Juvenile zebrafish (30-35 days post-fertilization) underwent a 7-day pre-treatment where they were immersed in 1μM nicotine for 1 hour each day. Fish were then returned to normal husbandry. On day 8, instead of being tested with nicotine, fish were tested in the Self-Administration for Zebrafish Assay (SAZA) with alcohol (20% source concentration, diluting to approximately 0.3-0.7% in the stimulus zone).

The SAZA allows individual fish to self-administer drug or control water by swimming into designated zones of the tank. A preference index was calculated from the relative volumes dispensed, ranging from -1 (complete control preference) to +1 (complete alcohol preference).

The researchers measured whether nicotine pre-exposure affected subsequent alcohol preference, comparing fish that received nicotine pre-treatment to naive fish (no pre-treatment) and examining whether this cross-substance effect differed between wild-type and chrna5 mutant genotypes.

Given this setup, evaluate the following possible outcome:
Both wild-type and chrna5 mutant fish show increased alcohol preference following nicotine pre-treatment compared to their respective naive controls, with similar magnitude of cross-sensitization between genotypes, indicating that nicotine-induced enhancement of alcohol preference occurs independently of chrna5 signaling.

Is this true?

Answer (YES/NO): YES